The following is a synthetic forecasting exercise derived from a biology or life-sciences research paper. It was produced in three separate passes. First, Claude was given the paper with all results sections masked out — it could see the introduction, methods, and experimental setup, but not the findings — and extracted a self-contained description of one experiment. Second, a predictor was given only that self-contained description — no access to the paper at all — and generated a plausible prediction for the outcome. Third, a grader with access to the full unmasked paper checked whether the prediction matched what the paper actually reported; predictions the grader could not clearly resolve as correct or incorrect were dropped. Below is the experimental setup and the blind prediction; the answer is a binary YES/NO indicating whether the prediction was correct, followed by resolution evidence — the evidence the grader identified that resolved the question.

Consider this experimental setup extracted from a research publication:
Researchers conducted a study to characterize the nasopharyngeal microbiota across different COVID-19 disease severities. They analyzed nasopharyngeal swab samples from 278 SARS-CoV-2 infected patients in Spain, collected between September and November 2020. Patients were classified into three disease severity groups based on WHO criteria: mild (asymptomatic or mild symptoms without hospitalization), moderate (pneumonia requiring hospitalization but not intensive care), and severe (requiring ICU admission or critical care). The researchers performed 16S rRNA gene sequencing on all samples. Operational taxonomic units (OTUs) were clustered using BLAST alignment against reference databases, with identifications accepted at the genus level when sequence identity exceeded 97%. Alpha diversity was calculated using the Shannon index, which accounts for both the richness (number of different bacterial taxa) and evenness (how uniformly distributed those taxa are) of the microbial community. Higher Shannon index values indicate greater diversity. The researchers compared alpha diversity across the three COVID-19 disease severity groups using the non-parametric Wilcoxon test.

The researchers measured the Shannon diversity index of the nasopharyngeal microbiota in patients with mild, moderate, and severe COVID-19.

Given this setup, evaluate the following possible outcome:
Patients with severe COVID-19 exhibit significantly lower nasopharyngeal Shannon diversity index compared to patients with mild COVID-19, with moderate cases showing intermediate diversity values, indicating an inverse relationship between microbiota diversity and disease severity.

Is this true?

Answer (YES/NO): NO